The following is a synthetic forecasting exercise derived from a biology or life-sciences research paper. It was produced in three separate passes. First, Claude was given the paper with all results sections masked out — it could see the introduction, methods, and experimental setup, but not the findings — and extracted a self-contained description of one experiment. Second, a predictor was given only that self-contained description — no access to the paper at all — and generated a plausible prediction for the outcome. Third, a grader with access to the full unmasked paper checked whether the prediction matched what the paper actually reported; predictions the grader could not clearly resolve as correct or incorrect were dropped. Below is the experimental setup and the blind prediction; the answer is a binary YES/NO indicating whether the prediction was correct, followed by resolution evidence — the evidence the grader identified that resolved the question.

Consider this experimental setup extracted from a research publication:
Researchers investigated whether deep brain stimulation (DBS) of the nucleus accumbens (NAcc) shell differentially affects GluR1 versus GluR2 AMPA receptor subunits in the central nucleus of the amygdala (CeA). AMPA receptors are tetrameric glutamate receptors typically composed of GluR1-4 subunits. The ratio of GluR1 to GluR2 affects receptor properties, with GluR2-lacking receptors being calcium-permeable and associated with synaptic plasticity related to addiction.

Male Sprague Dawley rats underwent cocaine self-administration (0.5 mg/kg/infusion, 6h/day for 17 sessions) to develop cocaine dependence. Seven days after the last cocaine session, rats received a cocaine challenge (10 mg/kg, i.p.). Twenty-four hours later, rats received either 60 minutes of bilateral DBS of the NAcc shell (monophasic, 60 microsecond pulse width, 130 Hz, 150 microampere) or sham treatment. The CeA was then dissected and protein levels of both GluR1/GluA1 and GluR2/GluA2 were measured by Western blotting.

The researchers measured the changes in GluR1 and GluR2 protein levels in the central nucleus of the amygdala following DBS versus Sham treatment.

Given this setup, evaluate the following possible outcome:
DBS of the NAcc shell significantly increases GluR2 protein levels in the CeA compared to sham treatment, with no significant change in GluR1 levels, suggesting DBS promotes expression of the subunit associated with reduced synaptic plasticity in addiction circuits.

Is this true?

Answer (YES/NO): NO